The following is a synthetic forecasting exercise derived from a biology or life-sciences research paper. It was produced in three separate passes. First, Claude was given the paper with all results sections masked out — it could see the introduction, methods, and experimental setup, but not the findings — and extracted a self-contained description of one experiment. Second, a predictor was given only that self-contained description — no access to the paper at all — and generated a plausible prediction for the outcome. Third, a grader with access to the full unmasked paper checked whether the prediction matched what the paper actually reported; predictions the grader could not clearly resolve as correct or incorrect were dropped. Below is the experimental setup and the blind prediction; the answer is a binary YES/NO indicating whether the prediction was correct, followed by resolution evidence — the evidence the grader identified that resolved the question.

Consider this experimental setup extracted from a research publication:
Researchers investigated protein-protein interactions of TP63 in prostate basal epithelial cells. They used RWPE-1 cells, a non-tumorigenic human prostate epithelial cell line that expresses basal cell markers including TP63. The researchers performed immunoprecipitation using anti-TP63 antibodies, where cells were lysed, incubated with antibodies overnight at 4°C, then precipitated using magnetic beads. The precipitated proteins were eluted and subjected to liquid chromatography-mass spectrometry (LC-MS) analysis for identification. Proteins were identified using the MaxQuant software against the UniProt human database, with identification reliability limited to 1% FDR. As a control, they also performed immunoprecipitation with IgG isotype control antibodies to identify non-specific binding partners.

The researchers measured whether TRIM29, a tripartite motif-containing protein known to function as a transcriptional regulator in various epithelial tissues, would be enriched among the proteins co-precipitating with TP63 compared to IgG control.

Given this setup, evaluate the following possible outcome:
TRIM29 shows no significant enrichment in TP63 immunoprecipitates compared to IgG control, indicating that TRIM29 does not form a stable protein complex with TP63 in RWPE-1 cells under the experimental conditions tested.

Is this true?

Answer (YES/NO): NO